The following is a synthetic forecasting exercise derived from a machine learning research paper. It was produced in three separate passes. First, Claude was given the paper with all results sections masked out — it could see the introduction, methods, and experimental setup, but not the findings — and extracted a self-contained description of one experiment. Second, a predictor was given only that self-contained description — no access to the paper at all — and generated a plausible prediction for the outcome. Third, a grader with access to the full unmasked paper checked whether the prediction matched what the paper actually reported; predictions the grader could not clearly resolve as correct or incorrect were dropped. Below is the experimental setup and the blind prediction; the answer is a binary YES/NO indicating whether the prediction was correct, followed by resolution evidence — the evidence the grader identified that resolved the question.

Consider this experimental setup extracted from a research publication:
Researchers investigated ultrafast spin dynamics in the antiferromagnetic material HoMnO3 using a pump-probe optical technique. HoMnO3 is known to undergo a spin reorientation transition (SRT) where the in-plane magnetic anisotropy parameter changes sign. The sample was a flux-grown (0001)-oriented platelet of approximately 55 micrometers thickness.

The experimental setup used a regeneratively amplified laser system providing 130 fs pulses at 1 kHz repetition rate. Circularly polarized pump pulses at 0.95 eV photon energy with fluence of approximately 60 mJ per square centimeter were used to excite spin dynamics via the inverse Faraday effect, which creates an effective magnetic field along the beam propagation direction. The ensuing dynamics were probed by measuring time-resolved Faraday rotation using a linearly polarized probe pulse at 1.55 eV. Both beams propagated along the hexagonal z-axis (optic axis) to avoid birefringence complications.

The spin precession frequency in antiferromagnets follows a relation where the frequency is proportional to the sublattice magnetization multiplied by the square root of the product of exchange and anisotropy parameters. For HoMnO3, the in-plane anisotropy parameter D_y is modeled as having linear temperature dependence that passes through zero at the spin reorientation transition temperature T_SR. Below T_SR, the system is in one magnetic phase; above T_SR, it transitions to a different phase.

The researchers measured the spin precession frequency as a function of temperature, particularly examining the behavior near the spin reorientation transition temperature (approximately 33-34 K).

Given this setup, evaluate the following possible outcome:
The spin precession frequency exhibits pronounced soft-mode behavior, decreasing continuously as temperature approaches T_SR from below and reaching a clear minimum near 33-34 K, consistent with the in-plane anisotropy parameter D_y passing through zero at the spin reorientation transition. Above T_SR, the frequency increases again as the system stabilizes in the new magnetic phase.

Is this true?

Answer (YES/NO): NO